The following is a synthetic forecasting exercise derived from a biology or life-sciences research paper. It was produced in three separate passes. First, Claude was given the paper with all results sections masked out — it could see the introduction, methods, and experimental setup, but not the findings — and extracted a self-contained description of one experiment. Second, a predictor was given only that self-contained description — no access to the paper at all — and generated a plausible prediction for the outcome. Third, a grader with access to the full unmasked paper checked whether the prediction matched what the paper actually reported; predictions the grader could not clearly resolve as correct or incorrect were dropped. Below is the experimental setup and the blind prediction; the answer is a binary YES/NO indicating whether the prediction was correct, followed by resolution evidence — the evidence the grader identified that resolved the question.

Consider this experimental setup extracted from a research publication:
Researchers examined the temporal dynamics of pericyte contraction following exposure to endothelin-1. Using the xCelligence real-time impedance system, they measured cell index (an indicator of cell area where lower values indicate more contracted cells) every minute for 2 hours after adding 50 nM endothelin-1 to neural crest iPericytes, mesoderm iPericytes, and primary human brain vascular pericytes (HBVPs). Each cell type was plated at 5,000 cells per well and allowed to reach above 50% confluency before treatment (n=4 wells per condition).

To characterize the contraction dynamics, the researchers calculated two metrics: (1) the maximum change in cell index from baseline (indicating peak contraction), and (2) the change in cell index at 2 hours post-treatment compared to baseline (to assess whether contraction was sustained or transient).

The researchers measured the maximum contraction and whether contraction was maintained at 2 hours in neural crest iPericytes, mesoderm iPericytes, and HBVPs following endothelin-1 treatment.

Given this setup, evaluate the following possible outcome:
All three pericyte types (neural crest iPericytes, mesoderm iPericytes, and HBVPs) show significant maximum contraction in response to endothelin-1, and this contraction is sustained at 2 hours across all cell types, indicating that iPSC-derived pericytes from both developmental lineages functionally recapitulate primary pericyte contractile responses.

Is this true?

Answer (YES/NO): NO